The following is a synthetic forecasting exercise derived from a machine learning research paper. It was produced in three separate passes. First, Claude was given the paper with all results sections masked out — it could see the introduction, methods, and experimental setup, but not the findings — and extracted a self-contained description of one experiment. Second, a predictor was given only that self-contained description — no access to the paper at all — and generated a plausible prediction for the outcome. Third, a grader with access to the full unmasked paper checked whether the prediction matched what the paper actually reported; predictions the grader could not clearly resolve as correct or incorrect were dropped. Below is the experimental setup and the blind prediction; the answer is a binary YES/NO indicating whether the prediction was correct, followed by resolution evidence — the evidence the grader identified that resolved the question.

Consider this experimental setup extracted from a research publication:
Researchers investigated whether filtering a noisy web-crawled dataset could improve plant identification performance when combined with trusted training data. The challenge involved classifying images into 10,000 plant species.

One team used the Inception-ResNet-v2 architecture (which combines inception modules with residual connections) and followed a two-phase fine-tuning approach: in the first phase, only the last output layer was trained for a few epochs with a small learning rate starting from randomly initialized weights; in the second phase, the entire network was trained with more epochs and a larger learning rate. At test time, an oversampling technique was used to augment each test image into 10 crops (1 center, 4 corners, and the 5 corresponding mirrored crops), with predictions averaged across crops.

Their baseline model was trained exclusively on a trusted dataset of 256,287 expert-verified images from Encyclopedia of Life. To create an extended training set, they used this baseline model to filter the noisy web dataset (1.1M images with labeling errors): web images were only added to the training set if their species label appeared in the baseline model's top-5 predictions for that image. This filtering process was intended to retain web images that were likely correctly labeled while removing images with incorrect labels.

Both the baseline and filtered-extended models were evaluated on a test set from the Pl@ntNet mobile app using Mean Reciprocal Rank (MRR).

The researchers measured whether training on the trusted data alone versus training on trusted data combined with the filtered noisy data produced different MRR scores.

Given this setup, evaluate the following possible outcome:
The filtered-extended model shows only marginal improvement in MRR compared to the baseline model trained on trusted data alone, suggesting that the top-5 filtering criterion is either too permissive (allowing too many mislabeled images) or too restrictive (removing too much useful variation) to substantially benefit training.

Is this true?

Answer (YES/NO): YES